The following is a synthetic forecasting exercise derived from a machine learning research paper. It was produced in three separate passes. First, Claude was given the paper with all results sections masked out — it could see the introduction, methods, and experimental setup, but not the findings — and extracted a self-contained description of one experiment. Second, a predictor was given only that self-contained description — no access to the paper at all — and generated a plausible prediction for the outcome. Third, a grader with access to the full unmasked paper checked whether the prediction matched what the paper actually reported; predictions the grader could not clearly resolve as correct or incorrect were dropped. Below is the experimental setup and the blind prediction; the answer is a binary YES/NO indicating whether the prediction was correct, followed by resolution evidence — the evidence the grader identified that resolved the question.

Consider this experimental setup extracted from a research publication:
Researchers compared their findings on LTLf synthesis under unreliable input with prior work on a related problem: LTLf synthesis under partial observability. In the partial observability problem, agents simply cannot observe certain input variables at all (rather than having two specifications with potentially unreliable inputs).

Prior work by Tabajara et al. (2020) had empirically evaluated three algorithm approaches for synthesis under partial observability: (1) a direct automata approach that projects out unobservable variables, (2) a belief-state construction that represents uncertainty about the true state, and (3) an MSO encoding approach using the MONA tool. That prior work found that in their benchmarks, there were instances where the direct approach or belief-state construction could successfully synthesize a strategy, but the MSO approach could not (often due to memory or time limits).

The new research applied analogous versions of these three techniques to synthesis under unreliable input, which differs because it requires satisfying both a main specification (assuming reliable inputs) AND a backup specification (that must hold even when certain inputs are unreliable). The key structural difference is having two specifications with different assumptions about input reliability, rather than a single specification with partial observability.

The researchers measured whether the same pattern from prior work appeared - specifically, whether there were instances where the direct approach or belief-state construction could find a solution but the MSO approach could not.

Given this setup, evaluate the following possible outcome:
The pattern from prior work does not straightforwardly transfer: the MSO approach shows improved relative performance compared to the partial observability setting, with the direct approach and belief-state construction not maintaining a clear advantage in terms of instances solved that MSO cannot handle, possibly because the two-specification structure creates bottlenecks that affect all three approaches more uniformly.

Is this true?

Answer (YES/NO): YES